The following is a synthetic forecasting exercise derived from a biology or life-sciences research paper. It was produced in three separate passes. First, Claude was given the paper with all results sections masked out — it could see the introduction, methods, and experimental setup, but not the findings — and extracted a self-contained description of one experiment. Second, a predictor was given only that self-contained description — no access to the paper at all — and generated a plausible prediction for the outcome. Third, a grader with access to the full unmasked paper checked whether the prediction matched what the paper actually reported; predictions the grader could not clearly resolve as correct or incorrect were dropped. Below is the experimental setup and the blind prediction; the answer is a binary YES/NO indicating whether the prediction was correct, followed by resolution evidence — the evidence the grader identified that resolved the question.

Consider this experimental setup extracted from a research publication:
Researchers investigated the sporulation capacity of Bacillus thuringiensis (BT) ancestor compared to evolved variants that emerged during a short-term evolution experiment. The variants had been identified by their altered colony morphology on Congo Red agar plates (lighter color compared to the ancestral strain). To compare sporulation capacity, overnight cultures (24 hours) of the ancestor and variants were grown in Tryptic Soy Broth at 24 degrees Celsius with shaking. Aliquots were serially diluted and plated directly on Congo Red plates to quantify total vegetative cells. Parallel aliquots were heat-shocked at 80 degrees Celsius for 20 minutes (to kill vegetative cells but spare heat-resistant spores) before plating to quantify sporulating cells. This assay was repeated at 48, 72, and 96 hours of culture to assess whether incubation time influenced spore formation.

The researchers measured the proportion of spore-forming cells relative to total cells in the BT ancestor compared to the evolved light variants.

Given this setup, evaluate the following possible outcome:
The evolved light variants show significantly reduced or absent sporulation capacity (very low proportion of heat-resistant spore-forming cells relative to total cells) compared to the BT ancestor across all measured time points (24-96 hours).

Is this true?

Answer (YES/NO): YES